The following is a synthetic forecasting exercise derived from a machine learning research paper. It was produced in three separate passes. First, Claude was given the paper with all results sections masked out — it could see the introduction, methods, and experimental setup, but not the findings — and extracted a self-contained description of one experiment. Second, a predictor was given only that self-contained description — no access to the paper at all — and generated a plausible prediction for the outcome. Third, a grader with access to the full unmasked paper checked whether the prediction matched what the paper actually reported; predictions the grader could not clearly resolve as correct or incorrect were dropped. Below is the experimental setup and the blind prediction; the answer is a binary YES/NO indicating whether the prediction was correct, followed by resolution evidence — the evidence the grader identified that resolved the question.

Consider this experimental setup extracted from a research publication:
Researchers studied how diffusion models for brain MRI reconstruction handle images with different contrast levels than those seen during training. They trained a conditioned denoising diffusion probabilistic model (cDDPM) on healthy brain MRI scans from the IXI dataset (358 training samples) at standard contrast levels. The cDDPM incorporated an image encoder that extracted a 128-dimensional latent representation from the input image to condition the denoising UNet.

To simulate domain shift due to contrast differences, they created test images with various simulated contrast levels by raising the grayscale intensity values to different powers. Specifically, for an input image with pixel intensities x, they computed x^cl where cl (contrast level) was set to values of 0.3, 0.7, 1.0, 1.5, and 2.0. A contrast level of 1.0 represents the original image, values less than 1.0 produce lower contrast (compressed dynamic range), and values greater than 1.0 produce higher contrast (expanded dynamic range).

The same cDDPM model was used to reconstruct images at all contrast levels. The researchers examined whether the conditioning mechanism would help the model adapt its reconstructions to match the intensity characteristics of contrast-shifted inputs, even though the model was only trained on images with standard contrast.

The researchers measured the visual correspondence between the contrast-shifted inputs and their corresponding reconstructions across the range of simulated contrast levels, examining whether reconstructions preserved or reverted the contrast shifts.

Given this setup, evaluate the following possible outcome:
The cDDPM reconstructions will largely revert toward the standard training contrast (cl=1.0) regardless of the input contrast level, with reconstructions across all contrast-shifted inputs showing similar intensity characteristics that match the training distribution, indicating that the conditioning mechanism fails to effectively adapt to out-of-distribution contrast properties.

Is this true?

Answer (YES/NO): NO